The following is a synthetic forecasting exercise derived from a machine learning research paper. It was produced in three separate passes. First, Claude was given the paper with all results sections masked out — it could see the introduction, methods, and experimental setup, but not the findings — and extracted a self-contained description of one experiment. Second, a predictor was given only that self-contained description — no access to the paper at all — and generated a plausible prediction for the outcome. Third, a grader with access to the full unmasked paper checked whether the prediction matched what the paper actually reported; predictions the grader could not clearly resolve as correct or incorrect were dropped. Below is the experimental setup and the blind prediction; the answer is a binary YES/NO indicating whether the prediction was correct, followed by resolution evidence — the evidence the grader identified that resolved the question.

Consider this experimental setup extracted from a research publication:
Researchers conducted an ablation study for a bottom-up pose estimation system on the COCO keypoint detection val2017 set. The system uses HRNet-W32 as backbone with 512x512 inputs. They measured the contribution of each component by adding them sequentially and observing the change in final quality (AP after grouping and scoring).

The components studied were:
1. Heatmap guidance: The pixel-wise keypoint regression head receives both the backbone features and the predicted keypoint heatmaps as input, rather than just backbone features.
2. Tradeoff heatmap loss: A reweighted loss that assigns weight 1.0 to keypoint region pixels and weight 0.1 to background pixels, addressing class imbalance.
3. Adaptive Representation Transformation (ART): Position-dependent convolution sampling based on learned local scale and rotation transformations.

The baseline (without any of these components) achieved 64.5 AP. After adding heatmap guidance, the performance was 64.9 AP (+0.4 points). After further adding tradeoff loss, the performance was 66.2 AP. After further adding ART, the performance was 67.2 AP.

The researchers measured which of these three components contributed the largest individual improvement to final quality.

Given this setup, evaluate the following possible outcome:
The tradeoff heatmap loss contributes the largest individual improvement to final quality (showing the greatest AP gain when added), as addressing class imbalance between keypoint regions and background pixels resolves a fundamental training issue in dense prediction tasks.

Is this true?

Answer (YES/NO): YES